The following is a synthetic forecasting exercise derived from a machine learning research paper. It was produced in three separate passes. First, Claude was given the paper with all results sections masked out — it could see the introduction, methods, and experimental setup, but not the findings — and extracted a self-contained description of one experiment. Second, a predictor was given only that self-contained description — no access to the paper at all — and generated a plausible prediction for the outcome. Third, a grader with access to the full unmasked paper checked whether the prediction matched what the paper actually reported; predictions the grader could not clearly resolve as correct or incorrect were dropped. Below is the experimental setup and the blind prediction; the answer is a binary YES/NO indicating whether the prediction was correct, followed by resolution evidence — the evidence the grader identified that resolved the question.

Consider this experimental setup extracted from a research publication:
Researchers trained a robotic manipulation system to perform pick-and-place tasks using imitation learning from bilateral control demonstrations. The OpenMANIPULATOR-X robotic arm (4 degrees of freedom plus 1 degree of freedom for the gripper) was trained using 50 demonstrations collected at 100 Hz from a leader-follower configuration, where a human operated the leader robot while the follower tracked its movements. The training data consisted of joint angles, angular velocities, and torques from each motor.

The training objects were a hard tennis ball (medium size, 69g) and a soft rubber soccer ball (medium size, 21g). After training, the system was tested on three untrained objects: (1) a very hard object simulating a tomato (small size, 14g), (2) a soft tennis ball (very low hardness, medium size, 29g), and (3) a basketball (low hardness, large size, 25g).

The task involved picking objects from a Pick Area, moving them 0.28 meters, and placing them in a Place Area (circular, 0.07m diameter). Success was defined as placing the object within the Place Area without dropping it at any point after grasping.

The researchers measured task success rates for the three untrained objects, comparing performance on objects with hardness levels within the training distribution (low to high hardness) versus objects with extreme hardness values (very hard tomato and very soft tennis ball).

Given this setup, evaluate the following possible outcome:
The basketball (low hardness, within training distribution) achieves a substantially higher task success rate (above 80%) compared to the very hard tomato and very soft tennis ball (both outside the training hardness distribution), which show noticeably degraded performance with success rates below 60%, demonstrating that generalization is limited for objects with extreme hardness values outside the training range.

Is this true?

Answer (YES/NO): NO